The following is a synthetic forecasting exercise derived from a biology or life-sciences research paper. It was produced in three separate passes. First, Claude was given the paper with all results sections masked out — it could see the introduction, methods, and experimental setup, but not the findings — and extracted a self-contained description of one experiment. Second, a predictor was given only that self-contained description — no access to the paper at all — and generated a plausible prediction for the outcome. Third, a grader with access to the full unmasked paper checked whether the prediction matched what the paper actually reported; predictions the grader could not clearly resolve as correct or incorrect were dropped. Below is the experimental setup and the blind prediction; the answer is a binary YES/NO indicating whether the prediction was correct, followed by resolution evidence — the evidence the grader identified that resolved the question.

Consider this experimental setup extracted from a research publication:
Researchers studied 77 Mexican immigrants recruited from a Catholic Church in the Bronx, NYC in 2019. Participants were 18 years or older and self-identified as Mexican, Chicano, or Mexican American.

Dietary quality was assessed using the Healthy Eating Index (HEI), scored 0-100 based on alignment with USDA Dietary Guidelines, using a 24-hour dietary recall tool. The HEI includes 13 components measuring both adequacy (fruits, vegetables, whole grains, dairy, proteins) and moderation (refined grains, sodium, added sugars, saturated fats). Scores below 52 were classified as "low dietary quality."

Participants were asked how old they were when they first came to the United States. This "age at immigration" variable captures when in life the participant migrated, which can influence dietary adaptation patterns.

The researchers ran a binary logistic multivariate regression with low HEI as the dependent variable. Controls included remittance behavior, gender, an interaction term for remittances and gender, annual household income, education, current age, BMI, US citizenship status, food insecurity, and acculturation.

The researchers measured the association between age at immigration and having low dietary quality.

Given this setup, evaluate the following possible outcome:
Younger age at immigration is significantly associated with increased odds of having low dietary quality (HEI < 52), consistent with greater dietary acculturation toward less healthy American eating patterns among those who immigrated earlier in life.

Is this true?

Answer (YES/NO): NO